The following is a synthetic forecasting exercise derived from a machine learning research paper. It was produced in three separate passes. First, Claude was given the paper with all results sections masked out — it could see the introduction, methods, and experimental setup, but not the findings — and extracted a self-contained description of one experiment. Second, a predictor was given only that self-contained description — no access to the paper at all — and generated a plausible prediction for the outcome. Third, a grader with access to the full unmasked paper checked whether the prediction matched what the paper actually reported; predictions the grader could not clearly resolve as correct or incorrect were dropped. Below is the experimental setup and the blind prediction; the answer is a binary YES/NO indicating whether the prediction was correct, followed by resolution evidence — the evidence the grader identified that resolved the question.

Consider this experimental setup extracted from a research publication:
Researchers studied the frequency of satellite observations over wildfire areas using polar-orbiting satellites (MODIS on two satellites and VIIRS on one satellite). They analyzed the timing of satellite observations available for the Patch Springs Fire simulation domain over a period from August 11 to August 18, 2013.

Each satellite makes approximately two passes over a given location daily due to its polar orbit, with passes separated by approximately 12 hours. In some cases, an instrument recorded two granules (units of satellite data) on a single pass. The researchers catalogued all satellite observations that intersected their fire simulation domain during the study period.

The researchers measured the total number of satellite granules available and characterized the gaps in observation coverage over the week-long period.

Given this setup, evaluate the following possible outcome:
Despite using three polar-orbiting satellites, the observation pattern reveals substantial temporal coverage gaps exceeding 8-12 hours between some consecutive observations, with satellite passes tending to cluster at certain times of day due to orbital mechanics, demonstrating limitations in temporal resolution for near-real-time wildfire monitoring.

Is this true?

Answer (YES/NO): NO